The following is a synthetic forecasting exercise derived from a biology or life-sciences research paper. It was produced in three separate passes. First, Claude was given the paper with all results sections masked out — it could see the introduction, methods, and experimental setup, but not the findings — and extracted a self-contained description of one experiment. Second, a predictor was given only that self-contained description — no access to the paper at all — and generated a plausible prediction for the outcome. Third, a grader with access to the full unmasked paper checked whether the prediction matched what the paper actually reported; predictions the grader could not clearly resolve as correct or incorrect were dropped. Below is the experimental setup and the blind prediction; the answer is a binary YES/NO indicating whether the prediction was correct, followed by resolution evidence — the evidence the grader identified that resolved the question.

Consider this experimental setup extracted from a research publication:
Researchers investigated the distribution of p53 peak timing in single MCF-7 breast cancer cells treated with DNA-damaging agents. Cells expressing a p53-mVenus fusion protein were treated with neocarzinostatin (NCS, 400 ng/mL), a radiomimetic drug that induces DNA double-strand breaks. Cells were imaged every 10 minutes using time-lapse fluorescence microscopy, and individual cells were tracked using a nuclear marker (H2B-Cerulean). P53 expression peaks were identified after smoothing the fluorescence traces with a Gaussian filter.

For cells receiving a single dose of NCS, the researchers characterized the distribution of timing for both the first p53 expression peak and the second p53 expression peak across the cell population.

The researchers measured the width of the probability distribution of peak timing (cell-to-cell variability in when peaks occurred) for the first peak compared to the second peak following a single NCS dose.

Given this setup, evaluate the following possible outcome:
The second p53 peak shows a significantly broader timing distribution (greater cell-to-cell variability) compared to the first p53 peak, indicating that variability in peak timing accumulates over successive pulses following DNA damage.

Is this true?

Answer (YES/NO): YES